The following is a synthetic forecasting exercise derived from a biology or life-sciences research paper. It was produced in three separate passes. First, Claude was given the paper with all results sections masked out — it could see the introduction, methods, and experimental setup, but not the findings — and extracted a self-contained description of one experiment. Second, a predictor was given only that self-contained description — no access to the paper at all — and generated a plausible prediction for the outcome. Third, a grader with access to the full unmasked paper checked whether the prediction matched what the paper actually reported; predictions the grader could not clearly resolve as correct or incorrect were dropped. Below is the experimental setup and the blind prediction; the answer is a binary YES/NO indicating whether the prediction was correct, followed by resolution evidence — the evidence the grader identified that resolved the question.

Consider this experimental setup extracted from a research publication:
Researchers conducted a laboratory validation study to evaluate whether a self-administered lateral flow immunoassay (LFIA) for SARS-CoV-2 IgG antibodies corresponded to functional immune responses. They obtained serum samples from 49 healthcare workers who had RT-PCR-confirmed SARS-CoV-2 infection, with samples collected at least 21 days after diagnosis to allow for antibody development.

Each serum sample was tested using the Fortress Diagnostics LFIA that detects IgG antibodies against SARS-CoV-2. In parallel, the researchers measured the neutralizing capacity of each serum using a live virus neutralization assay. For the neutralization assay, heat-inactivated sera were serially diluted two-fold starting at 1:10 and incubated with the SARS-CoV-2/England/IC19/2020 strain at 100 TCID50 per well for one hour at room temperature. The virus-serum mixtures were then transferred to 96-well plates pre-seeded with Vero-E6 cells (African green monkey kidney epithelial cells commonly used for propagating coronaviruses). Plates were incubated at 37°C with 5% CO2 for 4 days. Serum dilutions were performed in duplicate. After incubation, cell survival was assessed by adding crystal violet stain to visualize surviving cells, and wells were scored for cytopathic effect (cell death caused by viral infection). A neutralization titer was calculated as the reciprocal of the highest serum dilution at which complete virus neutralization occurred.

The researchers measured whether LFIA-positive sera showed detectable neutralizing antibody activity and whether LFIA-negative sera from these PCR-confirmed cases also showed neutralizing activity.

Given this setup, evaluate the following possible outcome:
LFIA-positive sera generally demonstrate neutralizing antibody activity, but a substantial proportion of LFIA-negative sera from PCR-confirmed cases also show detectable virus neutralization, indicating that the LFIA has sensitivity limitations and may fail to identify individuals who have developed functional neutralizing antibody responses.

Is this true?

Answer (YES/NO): NO